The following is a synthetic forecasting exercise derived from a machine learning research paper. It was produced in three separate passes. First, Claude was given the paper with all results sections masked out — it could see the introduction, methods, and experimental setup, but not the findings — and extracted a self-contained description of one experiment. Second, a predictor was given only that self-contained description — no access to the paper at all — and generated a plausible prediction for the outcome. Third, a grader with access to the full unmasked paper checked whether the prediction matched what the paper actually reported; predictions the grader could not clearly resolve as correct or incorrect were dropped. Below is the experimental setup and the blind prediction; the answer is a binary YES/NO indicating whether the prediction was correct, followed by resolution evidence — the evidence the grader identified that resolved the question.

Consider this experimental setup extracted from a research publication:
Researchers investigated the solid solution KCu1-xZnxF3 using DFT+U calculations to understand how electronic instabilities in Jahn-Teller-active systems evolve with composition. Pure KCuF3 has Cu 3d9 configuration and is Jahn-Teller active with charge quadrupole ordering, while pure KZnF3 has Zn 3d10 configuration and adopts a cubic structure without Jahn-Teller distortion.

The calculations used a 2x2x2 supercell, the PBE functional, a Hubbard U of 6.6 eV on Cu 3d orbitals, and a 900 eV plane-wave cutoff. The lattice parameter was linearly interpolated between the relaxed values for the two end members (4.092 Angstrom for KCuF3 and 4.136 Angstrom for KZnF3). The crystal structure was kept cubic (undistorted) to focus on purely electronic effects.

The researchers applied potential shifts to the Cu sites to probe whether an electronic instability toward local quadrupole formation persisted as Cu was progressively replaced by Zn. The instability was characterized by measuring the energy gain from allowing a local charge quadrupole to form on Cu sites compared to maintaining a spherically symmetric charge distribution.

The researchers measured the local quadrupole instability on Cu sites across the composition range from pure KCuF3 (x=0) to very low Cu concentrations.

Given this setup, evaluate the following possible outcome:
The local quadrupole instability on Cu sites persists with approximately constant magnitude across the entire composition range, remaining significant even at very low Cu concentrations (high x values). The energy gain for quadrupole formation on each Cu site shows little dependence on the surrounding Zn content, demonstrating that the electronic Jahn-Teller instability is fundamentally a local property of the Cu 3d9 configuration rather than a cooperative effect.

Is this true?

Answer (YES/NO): YES